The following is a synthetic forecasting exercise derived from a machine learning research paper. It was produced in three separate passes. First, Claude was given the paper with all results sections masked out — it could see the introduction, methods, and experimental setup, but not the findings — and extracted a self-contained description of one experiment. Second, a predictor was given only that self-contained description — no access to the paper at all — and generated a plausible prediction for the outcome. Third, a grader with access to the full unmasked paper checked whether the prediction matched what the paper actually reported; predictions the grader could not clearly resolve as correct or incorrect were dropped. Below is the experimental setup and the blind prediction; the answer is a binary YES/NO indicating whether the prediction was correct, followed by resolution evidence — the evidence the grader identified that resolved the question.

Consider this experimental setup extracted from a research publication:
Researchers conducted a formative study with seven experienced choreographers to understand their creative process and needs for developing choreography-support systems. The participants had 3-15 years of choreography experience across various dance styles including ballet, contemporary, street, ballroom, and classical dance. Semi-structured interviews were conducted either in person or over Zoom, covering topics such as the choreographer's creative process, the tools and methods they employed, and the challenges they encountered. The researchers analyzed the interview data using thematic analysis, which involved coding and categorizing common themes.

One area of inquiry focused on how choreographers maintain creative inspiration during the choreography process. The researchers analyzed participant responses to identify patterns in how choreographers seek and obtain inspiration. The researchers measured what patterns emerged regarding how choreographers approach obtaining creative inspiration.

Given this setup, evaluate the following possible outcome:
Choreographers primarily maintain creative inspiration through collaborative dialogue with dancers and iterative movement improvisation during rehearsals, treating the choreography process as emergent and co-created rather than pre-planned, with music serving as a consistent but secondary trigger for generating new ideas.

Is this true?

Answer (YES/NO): NO